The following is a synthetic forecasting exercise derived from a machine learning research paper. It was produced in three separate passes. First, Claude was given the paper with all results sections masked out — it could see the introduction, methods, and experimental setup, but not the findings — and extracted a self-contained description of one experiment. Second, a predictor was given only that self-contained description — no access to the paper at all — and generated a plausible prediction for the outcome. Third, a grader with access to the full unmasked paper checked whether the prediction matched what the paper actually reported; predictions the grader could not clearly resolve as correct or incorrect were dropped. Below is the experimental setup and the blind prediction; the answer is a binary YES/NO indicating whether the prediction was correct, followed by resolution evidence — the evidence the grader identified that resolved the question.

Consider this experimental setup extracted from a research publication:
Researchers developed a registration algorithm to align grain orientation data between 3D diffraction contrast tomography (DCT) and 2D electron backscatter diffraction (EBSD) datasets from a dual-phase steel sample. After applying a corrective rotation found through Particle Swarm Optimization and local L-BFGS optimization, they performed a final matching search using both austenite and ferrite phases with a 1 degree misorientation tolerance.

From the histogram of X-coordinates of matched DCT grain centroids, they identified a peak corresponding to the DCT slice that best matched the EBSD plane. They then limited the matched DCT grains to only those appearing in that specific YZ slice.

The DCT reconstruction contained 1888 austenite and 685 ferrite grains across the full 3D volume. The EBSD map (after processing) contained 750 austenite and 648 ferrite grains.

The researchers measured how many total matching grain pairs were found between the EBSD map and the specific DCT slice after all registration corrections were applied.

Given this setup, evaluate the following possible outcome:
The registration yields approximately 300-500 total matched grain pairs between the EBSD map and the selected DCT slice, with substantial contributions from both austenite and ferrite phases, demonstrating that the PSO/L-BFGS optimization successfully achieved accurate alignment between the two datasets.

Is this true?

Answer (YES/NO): NO